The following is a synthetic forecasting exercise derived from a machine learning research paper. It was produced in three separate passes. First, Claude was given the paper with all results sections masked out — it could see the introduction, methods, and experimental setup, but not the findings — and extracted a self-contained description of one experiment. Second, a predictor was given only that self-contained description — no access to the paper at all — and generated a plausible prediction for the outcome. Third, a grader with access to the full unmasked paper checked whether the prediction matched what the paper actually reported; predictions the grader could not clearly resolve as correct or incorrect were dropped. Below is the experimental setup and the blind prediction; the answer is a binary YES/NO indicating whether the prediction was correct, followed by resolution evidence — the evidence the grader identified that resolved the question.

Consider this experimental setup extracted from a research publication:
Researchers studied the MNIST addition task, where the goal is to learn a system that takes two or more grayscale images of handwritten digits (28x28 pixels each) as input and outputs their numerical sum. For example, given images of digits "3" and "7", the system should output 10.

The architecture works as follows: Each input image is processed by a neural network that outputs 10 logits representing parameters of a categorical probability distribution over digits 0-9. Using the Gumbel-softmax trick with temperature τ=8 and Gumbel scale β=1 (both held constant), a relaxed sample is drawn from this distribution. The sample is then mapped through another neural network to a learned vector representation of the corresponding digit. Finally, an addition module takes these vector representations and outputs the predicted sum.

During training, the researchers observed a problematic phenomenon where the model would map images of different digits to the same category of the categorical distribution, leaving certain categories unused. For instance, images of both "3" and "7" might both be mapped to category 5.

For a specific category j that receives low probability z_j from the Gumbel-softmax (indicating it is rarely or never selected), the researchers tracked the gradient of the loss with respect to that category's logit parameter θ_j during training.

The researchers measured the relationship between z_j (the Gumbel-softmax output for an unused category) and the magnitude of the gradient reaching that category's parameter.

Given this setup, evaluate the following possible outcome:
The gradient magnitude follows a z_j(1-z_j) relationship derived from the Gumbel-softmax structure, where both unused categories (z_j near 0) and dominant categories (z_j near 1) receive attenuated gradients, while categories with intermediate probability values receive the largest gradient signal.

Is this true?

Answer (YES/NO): NO